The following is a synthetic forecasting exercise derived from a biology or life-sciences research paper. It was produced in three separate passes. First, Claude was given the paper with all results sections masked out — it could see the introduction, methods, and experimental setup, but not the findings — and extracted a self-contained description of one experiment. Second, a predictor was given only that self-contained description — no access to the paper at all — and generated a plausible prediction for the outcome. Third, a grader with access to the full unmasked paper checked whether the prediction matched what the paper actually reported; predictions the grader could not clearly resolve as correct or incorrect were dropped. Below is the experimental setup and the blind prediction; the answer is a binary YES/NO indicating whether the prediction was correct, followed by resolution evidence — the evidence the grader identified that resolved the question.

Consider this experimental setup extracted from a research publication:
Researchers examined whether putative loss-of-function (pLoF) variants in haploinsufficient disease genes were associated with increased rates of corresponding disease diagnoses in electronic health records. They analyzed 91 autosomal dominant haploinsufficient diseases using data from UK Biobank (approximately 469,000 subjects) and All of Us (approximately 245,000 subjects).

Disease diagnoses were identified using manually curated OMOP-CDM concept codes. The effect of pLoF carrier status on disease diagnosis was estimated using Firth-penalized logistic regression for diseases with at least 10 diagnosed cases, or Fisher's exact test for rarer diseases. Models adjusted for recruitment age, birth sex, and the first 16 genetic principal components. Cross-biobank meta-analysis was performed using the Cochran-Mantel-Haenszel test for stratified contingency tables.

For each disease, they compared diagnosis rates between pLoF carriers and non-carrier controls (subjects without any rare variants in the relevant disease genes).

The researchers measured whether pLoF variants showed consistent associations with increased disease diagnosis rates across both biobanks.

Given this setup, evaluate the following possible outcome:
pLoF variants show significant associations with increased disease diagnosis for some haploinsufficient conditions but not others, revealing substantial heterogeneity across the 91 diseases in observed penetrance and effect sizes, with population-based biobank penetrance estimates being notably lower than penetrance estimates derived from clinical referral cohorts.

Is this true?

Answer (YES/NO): NO